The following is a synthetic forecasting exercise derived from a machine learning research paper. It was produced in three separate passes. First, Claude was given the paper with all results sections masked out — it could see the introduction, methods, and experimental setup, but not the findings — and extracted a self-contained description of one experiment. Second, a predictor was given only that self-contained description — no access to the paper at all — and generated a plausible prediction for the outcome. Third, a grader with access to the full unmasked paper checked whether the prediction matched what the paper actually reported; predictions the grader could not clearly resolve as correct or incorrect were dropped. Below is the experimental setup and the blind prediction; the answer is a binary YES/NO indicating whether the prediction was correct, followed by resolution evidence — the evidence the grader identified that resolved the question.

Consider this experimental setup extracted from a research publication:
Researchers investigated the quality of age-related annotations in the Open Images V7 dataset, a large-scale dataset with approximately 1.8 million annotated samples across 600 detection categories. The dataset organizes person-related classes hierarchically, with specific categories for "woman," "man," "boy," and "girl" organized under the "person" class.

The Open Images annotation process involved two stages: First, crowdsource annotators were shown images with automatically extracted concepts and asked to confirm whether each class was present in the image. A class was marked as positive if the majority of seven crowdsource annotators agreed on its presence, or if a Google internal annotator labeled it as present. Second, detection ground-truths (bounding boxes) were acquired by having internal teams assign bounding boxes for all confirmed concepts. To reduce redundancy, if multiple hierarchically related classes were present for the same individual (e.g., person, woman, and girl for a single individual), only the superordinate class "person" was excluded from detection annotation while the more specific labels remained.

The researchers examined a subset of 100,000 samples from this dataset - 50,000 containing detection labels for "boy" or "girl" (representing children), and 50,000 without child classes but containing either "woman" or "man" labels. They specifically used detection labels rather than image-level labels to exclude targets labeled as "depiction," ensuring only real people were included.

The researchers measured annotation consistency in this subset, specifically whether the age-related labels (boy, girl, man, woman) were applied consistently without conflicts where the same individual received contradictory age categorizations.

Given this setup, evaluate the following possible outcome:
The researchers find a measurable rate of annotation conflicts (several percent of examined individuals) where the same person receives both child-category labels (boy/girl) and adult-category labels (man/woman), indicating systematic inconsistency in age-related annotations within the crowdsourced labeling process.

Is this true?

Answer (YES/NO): YES